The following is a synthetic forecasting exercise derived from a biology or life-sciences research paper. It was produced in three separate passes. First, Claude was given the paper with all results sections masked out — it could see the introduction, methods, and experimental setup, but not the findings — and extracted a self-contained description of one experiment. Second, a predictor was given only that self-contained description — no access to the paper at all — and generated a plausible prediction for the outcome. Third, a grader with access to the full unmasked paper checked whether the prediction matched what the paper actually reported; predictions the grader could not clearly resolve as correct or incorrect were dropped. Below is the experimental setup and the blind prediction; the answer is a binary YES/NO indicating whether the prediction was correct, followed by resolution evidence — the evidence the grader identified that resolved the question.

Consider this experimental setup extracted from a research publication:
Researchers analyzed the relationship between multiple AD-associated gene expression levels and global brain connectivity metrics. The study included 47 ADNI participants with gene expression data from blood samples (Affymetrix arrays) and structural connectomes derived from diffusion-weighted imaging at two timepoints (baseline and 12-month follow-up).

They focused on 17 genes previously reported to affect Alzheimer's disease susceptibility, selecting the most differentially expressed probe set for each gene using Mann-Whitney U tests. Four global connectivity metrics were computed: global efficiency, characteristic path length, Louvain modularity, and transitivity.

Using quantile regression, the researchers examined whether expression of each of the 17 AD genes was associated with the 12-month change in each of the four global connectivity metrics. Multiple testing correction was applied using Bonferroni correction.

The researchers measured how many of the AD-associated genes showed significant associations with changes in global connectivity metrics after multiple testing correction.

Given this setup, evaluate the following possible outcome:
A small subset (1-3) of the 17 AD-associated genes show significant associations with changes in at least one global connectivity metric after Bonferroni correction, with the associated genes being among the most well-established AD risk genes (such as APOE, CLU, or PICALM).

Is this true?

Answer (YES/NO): NO